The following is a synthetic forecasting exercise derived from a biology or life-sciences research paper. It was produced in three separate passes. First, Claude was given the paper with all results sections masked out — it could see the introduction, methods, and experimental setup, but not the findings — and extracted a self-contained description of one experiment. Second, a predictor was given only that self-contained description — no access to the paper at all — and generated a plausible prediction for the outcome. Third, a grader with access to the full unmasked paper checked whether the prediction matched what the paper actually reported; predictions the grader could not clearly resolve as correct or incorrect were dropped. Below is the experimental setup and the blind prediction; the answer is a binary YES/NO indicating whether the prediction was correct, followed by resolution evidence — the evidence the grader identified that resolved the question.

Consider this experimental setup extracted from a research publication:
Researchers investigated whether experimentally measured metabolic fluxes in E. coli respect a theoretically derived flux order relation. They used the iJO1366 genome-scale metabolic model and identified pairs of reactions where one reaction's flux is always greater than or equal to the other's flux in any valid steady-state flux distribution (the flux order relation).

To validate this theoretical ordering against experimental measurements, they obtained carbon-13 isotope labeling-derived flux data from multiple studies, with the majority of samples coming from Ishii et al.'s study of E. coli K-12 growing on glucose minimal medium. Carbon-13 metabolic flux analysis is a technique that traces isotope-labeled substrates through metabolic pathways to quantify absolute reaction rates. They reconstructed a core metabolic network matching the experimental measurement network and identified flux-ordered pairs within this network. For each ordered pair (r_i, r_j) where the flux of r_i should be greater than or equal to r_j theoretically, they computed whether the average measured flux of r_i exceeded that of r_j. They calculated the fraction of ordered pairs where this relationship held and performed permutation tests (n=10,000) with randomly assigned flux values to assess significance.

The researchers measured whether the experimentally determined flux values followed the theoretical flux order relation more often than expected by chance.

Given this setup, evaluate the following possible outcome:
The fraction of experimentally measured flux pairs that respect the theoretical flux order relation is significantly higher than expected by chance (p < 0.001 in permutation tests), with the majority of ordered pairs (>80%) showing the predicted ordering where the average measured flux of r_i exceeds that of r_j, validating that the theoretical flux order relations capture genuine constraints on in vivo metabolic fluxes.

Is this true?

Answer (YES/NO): NO